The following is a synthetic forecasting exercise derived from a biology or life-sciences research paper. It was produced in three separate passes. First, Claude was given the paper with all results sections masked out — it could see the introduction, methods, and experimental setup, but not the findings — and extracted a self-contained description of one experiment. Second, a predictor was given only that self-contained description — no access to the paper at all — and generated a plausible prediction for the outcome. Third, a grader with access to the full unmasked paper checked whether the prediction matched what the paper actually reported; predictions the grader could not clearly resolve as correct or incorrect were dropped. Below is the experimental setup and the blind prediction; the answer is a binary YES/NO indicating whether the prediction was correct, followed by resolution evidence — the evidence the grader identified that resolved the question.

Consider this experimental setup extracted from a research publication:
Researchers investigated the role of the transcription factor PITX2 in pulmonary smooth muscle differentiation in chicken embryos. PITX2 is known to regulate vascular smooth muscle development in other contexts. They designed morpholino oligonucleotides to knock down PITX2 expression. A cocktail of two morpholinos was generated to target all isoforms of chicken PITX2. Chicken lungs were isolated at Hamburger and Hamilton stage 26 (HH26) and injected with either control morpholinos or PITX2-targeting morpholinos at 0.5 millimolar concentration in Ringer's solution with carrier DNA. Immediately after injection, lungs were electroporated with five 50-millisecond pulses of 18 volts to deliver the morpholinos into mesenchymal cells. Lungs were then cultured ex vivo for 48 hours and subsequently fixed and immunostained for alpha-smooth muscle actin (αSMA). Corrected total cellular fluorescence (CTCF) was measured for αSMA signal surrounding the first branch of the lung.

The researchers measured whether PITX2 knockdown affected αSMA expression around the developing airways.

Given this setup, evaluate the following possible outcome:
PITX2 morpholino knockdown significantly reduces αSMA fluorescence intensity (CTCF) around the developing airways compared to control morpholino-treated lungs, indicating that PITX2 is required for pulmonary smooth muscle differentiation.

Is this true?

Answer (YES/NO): YES